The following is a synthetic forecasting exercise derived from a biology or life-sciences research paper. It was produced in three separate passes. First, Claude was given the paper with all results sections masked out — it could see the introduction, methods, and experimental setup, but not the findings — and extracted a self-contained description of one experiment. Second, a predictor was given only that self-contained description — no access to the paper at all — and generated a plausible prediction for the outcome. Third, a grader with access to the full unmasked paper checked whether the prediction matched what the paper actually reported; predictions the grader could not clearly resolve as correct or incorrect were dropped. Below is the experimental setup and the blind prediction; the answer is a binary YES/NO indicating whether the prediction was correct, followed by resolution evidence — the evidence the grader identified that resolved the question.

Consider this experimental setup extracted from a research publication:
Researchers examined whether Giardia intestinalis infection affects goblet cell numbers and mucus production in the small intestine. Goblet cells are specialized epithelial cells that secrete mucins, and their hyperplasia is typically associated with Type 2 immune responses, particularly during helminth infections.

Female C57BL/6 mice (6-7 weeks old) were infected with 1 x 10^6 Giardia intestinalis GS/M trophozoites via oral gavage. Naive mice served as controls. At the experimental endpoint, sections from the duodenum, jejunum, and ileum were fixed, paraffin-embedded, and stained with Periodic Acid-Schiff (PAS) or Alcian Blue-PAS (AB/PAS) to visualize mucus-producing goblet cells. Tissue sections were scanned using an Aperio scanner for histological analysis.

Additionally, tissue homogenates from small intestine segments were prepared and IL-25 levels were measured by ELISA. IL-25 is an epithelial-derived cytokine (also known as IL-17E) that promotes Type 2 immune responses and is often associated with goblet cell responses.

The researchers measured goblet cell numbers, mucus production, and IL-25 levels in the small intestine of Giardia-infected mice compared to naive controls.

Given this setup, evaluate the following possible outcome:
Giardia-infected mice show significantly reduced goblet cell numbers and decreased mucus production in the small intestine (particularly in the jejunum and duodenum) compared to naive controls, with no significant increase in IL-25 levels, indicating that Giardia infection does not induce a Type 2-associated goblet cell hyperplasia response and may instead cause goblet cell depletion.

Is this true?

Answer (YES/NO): NO